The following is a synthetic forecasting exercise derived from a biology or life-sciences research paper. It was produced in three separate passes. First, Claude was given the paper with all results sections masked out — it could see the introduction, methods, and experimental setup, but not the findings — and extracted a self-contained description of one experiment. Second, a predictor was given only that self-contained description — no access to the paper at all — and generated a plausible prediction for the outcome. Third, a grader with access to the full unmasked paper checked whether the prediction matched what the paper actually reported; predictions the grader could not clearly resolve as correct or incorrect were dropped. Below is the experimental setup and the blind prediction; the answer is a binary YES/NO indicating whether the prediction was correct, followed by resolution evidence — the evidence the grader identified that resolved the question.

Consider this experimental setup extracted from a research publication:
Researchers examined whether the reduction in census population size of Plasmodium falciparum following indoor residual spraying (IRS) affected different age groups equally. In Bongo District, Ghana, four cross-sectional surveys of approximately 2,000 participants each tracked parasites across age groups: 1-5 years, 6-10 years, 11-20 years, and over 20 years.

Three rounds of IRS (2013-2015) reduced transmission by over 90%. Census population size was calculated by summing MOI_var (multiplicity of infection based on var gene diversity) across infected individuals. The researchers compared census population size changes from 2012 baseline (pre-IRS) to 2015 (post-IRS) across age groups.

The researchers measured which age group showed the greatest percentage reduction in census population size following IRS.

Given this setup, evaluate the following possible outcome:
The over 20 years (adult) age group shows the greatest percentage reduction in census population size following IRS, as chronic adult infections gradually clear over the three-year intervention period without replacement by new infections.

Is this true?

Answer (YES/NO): NO